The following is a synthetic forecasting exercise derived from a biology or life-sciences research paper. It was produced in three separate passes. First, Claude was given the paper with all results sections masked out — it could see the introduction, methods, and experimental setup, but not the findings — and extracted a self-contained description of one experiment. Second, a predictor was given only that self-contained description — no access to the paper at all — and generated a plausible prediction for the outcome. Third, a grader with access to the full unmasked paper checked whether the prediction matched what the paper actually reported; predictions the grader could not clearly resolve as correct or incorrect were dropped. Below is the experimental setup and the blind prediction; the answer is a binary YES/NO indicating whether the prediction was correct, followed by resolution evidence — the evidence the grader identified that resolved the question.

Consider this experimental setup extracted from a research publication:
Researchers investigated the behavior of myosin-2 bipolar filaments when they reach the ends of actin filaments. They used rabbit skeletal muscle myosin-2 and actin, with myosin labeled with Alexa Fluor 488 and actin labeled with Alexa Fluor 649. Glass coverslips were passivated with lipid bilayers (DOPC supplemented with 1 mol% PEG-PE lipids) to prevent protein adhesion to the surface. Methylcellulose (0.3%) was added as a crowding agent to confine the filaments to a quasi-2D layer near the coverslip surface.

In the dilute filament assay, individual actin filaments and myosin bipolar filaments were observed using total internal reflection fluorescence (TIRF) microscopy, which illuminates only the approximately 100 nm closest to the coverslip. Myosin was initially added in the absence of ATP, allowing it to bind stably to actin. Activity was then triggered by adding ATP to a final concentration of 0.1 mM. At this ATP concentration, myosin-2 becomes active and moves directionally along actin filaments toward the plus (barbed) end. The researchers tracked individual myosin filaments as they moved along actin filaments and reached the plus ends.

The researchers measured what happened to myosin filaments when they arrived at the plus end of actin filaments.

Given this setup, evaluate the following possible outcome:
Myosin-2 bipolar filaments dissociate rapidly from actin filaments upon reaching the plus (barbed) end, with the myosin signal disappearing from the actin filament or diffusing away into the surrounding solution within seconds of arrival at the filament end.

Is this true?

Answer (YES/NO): NO